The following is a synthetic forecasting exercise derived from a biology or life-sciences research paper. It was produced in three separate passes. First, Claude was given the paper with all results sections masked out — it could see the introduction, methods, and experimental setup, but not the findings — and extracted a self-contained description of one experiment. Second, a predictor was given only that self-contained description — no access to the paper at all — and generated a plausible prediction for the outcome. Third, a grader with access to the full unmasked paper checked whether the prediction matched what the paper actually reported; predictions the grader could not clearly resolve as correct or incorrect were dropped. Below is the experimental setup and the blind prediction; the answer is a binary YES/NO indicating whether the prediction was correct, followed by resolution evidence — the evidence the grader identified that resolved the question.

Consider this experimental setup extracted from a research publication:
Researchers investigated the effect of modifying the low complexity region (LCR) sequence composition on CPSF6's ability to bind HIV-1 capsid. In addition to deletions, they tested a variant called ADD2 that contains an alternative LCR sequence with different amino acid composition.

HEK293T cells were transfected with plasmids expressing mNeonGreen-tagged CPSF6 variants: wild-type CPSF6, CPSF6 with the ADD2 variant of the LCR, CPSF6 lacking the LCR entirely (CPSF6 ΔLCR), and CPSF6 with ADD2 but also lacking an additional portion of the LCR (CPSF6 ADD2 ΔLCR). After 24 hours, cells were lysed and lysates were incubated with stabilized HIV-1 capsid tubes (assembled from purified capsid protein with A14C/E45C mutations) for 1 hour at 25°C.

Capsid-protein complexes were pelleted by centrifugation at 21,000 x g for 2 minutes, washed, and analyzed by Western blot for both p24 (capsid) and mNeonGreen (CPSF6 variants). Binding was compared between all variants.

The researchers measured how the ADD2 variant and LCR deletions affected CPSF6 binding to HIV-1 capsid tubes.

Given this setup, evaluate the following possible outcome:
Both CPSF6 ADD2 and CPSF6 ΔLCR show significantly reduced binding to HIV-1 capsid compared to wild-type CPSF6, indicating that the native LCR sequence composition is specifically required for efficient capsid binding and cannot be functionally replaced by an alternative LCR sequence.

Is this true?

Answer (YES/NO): NO